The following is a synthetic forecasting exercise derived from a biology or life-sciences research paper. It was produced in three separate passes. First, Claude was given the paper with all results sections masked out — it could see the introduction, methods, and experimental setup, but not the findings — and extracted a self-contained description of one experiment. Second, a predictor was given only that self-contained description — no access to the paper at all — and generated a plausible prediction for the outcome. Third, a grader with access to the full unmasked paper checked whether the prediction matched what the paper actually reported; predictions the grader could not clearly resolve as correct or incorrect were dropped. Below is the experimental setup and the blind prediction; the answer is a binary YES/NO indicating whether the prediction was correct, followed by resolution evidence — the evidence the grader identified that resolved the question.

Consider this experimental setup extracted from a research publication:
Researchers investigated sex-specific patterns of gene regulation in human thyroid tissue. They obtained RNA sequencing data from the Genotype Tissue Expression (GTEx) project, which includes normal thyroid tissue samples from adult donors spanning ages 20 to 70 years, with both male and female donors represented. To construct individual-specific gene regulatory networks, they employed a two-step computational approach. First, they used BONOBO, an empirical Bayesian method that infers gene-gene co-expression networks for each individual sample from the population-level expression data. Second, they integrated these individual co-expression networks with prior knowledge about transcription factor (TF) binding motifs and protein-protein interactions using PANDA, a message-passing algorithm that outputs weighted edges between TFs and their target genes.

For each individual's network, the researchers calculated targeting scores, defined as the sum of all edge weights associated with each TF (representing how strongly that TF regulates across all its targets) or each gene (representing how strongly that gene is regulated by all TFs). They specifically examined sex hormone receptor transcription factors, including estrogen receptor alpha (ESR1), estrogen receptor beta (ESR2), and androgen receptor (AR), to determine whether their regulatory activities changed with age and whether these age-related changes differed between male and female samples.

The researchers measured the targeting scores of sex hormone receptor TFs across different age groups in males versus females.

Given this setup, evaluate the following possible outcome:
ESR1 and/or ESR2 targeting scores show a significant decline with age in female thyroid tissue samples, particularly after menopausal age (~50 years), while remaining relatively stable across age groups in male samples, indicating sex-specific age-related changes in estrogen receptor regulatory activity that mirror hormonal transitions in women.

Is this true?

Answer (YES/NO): YES